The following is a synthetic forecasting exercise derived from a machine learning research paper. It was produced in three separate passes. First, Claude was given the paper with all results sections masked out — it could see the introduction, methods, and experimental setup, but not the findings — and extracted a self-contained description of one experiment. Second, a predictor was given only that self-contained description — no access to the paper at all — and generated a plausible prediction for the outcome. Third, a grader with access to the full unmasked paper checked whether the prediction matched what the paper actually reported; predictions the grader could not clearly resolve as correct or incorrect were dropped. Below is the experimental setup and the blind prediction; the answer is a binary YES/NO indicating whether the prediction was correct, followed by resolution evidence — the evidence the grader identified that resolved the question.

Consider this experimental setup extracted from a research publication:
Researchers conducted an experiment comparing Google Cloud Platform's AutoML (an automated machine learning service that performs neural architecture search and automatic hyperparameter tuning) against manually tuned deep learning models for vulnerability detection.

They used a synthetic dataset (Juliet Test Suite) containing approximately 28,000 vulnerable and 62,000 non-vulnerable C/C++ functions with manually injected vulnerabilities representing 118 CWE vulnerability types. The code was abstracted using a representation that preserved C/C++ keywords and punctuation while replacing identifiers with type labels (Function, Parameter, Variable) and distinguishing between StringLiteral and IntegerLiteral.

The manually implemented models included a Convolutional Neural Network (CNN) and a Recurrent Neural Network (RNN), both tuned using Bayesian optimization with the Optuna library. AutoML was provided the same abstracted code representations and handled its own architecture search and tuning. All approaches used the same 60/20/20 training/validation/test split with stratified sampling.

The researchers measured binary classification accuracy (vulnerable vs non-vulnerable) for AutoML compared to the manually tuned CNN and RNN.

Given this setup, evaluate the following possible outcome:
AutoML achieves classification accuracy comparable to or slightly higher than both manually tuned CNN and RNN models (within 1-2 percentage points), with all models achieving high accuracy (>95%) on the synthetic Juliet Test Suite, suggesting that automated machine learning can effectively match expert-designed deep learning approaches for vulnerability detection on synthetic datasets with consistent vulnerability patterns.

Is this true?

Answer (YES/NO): YES